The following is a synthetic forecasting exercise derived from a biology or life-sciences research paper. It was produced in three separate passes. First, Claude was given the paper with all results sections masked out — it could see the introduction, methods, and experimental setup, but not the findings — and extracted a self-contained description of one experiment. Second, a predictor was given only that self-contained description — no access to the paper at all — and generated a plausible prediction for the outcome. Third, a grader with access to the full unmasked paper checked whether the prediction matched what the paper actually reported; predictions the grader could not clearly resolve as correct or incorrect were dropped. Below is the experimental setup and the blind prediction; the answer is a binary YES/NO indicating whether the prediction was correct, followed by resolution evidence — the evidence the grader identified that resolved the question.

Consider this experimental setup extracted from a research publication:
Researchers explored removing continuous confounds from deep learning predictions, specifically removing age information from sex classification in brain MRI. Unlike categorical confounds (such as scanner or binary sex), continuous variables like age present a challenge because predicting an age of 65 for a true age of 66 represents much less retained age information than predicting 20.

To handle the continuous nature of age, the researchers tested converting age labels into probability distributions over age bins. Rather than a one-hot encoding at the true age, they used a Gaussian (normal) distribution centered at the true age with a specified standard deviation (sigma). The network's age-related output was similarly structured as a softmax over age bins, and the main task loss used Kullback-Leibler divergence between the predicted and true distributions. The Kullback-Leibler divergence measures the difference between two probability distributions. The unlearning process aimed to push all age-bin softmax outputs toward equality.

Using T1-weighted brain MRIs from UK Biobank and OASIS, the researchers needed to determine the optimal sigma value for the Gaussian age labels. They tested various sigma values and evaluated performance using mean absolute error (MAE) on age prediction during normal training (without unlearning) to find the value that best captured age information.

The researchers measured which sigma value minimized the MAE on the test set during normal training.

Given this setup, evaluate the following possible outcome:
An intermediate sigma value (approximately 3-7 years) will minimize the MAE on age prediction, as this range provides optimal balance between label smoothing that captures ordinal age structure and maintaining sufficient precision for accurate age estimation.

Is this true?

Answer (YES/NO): NO